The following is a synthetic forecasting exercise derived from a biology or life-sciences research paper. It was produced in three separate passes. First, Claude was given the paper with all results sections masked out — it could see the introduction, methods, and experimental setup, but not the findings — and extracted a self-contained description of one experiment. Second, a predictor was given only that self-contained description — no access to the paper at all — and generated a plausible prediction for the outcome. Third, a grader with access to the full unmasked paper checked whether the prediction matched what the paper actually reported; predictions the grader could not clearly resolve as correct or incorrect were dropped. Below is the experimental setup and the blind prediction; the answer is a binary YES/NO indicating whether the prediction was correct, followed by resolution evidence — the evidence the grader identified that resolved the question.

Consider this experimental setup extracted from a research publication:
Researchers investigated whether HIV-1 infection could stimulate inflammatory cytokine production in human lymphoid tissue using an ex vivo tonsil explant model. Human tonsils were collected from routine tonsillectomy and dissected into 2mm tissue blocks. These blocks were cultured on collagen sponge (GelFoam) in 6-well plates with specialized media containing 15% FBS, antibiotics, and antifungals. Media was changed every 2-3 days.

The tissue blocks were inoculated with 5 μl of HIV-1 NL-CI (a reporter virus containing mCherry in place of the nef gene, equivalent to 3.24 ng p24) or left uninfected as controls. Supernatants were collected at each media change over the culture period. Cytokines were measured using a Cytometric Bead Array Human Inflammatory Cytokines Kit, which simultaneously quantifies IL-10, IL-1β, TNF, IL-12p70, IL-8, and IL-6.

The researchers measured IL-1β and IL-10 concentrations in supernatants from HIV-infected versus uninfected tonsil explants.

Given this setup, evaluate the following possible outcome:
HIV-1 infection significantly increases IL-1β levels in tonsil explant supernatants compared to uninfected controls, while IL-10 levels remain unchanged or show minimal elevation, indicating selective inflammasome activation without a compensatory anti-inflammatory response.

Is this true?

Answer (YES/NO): NO